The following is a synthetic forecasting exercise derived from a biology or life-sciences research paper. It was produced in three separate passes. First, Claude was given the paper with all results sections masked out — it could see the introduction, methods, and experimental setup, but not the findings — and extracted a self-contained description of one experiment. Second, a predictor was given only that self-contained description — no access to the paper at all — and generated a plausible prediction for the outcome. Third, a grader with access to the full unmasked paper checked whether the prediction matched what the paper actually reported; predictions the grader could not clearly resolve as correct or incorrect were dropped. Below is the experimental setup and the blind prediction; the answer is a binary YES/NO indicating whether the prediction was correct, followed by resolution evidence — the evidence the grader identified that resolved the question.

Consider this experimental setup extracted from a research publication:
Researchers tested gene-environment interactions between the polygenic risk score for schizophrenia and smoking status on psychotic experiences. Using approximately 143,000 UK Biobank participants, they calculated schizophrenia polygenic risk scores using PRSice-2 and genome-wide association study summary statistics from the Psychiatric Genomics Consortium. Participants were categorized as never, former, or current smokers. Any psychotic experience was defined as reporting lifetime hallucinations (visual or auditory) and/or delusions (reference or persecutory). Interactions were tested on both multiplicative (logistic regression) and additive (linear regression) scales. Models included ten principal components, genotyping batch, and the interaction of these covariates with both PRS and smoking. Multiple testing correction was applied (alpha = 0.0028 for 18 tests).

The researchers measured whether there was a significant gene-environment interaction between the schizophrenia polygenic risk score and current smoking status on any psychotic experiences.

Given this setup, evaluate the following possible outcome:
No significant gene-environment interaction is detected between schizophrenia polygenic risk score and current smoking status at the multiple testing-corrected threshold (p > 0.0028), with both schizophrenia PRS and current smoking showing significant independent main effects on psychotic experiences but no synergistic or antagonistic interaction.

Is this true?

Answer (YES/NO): YES